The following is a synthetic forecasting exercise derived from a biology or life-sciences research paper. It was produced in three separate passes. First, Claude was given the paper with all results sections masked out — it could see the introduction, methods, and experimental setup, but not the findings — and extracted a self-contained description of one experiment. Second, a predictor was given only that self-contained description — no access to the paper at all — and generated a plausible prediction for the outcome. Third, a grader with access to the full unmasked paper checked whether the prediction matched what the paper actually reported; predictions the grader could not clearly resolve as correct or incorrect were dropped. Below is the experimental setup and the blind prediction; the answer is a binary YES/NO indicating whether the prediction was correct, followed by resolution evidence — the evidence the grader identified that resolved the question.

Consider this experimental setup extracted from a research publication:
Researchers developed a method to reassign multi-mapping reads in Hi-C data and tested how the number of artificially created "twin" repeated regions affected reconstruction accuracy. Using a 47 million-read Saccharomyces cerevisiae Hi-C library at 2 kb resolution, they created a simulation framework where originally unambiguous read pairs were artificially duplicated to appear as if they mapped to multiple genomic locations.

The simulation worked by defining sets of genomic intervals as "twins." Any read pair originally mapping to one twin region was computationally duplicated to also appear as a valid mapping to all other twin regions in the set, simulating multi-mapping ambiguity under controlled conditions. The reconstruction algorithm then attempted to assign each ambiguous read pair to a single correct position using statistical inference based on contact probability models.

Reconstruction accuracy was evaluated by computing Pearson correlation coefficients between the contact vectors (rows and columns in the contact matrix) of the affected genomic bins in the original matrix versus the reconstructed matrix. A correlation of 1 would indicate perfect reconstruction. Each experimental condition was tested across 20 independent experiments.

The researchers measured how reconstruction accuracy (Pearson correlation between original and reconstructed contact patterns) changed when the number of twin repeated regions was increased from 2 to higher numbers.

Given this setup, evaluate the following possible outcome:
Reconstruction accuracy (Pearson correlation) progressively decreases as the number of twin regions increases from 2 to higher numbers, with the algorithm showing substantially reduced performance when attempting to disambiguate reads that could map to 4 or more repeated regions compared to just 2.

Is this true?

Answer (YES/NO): NO